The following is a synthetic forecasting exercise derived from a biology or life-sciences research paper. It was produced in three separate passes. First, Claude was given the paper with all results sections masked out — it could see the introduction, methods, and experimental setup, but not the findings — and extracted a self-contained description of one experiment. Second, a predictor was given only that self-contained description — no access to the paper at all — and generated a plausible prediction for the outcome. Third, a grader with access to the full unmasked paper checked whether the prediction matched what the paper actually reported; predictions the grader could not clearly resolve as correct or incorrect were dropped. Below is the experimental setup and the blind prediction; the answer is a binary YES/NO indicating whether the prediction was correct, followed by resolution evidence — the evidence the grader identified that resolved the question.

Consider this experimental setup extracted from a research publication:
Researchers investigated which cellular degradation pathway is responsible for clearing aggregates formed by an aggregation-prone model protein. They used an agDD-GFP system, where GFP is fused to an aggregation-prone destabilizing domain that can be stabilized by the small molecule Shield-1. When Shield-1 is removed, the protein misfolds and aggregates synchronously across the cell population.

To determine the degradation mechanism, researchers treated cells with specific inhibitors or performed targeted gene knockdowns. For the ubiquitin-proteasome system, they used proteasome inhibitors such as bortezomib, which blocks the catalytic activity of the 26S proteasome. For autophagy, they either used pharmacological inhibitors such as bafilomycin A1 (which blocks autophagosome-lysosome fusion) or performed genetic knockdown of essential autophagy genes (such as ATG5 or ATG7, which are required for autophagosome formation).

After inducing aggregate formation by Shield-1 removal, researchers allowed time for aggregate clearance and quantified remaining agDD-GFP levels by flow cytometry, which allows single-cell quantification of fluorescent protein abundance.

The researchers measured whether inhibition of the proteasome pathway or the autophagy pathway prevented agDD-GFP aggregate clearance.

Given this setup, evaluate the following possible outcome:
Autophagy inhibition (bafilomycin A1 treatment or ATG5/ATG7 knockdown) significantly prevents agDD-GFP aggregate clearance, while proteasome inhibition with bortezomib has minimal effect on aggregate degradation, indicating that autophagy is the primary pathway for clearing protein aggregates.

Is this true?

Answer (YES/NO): NO